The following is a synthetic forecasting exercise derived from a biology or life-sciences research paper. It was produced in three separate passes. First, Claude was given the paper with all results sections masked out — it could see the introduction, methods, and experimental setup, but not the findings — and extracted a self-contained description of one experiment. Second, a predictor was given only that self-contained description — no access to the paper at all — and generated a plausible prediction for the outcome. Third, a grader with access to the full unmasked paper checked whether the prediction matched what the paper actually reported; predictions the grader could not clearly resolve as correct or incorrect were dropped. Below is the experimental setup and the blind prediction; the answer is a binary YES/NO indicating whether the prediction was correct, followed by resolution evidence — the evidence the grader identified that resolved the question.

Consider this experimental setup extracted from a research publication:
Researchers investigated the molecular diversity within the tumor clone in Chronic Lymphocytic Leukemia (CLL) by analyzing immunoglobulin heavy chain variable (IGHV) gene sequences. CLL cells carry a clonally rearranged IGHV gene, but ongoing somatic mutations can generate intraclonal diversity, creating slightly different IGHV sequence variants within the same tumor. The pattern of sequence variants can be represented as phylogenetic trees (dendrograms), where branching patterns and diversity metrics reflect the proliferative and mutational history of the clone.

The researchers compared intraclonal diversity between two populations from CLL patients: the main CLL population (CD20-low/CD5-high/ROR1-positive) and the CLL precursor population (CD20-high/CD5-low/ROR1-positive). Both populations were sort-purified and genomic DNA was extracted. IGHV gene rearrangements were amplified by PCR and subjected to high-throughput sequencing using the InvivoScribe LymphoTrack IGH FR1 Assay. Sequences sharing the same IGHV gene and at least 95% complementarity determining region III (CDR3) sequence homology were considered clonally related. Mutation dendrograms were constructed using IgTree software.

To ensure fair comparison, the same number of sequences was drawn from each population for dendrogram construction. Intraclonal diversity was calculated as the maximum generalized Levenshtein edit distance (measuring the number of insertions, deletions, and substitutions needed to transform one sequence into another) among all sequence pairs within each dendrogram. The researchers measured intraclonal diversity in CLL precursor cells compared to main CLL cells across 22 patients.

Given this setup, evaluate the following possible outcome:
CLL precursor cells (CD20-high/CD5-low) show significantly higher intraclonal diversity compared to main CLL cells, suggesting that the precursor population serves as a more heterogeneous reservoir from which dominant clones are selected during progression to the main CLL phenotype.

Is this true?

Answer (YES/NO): YES